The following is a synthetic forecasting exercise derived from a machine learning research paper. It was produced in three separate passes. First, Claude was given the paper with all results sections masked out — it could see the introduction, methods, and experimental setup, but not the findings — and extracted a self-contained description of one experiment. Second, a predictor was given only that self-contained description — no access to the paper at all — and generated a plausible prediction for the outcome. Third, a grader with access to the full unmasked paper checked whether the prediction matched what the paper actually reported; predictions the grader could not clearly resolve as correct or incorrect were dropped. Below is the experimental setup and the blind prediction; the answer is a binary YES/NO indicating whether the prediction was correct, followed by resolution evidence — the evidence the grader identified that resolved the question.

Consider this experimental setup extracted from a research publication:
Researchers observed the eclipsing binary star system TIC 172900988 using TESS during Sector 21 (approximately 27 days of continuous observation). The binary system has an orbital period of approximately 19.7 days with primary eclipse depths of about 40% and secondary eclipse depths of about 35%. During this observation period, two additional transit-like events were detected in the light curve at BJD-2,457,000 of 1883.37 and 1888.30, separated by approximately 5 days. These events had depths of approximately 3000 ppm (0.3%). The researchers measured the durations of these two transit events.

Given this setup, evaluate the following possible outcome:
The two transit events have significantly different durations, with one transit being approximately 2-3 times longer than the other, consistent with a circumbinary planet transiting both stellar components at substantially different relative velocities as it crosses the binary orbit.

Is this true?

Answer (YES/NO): NO